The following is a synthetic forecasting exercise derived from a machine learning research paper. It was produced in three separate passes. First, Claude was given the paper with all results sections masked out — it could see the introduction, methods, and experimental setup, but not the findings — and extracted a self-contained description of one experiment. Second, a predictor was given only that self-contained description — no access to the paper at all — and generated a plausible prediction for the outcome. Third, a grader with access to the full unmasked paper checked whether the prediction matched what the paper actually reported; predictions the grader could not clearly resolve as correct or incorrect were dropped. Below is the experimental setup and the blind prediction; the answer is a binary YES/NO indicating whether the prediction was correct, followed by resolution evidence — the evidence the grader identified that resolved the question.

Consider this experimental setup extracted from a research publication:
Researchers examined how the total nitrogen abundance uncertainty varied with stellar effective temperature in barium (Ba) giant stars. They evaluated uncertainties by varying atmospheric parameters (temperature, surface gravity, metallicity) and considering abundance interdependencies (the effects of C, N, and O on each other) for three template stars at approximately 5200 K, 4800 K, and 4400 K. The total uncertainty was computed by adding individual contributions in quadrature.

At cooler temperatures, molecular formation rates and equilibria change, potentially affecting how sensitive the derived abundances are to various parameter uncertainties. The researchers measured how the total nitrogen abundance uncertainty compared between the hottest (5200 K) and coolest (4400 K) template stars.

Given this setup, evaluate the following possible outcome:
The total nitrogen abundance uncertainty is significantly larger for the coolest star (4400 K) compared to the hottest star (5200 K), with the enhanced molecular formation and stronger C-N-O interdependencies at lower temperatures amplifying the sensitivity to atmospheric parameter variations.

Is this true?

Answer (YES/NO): YES